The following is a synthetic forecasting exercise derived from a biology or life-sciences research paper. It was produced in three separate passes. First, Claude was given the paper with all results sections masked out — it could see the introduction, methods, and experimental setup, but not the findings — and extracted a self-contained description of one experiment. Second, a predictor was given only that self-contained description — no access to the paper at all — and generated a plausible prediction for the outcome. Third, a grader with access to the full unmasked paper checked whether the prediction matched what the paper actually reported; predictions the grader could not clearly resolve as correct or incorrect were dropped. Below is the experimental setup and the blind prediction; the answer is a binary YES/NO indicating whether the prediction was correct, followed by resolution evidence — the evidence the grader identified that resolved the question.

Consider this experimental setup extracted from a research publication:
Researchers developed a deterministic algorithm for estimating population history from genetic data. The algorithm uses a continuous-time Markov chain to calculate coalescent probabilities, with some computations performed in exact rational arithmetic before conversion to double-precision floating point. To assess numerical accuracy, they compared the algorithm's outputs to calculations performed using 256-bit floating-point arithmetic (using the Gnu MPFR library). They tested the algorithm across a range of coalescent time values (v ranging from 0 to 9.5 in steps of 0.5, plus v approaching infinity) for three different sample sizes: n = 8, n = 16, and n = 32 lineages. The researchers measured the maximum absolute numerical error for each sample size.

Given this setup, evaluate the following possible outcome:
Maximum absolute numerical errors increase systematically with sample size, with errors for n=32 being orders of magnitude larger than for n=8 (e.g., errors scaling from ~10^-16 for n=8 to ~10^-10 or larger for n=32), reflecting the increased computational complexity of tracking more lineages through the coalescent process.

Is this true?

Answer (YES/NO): YES